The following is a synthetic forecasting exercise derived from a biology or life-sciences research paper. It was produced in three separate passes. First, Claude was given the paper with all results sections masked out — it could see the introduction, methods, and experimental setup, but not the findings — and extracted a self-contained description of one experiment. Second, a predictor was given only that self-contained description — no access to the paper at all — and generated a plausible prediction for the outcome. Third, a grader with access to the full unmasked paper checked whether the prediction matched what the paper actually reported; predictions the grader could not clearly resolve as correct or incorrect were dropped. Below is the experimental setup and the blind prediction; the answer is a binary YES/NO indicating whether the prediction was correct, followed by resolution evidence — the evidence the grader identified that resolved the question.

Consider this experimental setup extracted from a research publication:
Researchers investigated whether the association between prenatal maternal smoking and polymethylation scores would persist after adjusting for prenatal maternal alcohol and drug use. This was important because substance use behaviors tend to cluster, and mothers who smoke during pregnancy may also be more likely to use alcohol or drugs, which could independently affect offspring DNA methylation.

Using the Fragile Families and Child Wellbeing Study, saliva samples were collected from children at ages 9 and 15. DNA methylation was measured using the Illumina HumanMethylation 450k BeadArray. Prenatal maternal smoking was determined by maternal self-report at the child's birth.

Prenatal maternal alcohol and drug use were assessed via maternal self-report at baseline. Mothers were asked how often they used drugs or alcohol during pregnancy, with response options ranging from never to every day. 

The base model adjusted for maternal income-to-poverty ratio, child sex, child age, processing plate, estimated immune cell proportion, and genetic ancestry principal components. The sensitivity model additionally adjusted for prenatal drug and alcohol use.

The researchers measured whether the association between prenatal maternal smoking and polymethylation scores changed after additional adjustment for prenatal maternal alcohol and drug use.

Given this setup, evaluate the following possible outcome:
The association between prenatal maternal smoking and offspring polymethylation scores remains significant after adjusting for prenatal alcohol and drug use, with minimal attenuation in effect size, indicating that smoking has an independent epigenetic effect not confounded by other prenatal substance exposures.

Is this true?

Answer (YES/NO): YES